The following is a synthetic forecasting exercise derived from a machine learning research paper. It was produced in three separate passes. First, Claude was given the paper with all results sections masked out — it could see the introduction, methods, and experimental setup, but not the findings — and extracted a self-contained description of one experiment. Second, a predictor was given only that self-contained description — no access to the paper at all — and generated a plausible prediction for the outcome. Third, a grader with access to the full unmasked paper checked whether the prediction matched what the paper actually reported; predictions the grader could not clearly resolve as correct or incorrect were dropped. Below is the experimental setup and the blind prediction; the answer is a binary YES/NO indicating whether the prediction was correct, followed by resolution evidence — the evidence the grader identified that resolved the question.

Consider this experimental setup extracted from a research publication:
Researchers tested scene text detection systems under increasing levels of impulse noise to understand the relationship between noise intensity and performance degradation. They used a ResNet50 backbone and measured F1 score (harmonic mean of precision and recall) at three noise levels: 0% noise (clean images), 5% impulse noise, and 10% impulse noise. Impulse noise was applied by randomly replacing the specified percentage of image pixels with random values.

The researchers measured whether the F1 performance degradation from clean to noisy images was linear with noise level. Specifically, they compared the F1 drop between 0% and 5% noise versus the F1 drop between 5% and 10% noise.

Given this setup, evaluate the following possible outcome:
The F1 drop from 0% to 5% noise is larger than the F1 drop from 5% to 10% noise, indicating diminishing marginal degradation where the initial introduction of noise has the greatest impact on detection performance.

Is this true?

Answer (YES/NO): YES